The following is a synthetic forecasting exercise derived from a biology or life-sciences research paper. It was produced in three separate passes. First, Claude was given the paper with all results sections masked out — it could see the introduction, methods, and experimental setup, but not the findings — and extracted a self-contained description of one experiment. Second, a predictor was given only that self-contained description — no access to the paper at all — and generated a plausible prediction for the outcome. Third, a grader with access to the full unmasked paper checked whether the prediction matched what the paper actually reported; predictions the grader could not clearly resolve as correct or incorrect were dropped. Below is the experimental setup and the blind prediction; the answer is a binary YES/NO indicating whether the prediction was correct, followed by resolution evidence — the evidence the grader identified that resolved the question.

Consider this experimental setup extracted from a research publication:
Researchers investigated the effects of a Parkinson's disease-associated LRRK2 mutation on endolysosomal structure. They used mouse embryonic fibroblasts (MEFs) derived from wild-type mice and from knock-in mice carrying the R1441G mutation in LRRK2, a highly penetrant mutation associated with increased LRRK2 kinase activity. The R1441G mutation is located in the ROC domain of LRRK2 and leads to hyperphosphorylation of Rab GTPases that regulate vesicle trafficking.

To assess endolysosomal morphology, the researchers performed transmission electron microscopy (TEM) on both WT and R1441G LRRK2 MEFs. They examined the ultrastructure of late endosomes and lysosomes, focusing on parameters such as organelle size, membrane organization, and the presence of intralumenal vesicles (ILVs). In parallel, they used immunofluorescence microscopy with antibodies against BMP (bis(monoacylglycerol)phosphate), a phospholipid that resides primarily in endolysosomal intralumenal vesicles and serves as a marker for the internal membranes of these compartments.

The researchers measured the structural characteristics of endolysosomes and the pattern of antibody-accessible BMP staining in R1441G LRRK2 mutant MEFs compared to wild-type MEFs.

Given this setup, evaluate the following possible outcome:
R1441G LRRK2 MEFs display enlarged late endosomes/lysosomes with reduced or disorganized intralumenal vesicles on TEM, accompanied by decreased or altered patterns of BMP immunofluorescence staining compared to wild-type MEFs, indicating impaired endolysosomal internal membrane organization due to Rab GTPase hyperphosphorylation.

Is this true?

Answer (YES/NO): NO